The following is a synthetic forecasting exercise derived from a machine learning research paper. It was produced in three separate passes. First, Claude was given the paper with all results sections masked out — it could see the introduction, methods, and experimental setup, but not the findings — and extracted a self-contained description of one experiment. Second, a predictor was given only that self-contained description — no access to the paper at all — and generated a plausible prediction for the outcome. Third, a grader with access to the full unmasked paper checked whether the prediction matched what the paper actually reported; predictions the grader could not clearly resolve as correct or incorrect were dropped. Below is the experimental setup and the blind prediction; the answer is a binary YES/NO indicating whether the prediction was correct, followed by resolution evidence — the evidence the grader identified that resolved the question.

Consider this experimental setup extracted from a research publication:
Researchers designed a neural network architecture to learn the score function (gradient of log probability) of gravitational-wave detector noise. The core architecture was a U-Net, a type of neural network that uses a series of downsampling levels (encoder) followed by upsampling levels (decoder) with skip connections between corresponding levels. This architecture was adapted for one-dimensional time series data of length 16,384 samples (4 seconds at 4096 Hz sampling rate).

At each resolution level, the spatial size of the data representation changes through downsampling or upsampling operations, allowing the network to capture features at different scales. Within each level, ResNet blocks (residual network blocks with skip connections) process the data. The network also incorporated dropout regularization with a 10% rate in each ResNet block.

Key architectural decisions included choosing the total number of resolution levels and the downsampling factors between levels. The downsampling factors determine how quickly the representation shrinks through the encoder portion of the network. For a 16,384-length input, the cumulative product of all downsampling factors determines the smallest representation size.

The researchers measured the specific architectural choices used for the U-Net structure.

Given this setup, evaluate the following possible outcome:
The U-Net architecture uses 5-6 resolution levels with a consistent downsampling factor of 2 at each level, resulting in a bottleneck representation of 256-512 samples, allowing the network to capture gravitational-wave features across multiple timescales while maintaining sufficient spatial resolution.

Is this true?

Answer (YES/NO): NO